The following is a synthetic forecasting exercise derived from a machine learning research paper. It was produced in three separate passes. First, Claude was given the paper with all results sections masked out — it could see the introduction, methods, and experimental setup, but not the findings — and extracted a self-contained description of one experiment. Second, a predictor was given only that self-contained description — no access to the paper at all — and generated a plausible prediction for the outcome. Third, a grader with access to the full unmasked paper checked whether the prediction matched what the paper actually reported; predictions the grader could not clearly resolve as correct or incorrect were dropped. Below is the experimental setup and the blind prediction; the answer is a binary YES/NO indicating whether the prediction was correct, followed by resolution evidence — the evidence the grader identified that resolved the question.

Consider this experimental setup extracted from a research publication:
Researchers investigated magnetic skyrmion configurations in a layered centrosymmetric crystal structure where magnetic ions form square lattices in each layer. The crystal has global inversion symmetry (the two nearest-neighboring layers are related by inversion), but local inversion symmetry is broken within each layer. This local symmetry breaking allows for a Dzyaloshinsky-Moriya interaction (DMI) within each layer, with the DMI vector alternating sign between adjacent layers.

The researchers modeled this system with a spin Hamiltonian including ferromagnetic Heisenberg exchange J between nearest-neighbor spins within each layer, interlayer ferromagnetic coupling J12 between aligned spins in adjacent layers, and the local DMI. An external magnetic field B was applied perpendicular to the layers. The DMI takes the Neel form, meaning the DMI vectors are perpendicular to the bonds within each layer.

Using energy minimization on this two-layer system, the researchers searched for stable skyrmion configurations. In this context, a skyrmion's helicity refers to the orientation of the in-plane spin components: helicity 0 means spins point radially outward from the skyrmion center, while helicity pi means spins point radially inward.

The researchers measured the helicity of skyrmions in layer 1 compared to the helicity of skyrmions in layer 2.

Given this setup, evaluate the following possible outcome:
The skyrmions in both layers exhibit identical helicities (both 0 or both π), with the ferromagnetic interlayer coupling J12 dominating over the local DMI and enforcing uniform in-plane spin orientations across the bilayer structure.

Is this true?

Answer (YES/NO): NO